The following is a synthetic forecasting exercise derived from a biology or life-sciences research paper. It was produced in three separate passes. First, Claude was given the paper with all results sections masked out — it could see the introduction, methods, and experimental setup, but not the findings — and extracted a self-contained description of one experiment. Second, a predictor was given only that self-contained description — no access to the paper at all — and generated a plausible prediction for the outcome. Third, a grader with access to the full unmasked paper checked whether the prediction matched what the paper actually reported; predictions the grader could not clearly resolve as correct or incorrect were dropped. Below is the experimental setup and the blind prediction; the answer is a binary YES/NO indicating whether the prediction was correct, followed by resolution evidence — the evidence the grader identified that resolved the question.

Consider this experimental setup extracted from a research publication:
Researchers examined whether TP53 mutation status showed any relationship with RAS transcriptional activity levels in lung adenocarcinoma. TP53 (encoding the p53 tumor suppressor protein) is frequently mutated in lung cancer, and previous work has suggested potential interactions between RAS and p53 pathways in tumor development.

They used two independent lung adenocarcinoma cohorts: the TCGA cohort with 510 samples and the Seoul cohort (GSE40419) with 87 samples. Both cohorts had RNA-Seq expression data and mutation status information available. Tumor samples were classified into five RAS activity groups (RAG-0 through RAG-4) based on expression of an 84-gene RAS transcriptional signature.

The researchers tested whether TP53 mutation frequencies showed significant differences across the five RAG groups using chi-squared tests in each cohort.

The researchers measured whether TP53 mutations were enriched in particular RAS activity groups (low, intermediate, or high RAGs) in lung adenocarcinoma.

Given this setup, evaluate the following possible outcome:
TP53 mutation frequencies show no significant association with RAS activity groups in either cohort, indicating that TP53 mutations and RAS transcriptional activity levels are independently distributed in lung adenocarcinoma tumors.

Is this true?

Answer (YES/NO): NO